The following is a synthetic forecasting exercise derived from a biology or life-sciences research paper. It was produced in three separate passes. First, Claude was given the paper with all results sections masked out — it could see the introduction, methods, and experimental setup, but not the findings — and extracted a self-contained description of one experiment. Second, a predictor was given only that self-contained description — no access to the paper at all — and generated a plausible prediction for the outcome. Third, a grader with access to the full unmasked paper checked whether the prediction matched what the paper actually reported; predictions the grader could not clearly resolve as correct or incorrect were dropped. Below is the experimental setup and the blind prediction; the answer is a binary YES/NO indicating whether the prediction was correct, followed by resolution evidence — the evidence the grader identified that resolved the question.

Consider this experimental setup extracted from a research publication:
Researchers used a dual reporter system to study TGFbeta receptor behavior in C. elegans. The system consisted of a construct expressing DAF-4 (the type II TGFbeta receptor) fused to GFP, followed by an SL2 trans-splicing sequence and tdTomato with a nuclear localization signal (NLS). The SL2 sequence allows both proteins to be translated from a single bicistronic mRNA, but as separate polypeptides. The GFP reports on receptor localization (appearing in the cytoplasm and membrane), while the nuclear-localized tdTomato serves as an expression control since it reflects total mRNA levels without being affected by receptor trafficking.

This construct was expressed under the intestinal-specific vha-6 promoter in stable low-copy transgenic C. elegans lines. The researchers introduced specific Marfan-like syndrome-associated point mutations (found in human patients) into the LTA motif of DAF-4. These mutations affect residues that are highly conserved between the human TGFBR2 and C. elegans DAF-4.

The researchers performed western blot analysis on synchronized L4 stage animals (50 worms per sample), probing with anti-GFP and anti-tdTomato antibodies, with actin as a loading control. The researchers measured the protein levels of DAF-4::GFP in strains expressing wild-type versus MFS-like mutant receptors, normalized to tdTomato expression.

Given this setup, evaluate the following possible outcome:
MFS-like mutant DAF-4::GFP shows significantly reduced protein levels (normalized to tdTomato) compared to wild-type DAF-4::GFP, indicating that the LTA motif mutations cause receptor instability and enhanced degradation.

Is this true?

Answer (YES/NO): NO